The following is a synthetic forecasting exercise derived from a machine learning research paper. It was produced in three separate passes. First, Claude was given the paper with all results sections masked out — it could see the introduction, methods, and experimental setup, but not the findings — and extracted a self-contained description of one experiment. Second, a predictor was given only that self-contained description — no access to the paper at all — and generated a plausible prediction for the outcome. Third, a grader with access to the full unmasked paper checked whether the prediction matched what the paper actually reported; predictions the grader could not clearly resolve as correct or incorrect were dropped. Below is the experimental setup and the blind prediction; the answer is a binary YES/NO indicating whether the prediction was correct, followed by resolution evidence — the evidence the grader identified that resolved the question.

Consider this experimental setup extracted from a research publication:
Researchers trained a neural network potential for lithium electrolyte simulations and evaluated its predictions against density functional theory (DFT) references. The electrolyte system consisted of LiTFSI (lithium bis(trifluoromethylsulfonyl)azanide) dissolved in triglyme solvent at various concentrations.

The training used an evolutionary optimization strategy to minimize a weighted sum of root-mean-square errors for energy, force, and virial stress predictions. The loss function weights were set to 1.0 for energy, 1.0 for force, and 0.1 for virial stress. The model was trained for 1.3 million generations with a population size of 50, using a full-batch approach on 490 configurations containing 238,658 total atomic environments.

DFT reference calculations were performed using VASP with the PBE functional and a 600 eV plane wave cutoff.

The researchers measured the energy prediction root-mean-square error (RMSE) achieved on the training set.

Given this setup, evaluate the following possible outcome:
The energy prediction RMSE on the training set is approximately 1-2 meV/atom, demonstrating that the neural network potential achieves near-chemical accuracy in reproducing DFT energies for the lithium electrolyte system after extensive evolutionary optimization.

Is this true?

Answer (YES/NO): NO